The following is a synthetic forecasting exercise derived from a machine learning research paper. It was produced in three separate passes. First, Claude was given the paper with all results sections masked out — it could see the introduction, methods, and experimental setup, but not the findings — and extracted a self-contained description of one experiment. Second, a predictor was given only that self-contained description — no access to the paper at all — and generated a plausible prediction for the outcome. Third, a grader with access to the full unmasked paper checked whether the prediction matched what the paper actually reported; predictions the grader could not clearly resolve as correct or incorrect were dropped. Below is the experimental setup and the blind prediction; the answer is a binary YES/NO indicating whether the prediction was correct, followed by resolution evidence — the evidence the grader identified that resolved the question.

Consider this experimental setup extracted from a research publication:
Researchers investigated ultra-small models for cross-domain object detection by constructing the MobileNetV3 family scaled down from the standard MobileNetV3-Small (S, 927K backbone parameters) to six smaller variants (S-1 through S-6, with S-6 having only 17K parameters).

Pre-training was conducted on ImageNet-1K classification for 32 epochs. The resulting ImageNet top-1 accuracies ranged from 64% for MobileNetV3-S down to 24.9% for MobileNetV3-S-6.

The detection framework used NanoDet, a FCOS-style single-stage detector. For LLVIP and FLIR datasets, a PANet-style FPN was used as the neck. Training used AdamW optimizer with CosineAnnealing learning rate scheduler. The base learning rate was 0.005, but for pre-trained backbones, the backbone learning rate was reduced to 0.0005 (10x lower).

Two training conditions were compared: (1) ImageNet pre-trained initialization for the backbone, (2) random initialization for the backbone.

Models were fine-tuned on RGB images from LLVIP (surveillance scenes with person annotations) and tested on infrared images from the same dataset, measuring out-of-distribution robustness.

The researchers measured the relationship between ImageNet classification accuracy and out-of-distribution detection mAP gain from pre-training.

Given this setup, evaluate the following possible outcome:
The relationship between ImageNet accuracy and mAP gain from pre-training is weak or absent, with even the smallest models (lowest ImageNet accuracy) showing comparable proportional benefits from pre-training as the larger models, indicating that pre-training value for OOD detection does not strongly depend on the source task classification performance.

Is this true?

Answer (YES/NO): NO